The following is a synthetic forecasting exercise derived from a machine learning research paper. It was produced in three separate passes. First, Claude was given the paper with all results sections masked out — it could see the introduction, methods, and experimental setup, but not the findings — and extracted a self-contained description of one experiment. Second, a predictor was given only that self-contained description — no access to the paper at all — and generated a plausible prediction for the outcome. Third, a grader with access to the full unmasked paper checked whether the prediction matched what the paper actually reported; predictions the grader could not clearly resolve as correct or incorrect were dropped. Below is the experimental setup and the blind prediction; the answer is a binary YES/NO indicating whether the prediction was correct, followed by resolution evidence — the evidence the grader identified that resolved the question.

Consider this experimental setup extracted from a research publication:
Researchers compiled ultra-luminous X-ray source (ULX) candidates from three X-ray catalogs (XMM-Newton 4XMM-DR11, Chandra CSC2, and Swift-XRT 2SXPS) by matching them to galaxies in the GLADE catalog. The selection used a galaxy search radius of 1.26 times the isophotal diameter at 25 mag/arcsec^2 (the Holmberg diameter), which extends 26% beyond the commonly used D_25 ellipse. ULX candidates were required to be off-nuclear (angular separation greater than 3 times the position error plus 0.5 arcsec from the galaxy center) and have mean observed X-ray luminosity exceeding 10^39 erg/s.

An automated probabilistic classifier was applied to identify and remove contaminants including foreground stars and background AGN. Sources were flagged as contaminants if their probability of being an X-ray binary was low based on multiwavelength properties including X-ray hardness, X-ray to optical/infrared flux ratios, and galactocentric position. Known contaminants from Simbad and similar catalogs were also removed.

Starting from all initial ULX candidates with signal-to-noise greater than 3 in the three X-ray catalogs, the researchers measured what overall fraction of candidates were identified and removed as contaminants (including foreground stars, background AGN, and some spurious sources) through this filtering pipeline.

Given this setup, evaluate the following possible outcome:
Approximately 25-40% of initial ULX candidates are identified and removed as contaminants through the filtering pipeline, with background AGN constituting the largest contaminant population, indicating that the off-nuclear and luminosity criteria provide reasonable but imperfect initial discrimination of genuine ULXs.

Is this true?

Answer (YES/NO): NO